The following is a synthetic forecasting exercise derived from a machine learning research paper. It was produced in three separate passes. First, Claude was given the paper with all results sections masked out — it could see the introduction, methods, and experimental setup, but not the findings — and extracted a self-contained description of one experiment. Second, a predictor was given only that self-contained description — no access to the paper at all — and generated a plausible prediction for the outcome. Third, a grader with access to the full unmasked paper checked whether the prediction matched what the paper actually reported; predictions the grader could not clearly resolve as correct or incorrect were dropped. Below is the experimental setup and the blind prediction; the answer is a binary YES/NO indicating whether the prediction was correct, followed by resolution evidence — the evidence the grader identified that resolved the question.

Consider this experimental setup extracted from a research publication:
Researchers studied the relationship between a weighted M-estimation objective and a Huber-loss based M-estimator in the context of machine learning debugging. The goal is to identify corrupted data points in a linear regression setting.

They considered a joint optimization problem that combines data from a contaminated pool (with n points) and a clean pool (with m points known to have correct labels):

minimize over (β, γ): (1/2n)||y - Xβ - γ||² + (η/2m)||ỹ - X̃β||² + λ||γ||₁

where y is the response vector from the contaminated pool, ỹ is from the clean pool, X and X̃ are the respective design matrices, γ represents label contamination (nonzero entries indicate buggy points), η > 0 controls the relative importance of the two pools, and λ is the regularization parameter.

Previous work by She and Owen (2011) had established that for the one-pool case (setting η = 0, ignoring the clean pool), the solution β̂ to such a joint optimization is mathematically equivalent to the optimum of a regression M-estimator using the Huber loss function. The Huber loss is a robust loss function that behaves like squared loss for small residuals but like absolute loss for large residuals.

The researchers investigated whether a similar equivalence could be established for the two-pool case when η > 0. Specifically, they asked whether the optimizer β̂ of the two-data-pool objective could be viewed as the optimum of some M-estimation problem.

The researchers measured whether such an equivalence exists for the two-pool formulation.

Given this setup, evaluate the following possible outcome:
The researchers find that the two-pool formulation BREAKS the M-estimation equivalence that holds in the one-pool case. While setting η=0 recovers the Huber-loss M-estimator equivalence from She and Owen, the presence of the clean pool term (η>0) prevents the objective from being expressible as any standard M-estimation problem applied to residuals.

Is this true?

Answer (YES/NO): NO